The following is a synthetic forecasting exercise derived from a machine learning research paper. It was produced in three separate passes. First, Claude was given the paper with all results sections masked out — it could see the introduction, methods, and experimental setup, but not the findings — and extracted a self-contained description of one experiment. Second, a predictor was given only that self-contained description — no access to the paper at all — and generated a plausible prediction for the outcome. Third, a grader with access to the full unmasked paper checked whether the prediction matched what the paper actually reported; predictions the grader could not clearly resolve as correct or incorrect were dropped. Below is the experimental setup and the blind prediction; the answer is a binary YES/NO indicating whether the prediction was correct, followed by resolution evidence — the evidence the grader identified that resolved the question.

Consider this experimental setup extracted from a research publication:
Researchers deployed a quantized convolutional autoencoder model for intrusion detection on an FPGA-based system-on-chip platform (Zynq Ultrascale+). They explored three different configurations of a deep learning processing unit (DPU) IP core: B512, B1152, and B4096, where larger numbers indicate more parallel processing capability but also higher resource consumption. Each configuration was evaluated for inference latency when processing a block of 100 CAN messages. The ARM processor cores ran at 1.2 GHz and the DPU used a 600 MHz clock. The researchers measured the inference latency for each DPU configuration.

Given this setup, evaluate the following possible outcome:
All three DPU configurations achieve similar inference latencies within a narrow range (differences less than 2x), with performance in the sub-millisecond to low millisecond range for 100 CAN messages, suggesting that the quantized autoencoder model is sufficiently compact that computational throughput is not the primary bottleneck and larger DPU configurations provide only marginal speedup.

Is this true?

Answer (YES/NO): NO